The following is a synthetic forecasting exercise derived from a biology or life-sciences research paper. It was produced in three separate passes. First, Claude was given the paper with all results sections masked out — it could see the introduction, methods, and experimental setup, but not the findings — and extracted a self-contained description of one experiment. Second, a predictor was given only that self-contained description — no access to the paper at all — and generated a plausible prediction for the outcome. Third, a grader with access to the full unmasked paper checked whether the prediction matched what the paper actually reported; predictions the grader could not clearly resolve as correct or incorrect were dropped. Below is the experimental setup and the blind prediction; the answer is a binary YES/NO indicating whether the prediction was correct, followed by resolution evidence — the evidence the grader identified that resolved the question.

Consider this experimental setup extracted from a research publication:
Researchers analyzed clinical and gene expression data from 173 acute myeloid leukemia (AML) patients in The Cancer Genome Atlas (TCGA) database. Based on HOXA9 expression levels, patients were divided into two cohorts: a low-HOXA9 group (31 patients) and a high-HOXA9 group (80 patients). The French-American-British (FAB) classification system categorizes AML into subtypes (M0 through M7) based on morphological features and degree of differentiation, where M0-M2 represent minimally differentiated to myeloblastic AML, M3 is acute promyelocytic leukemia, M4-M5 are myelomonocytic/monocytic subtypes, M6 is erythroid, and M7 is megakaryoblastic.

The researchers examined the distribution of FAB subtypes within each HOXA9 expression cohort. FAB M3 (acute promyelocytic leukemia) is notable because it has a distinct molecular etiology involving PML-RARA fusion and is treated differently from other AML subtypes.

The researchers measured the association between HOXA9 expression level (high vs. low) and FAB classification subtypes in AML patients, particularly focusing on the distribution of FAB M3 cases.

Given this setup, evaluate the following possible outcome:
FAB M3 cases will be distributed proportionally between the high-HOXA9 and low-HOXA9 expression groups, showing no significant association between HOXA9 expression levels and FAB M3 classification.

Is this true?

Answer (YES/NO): NO